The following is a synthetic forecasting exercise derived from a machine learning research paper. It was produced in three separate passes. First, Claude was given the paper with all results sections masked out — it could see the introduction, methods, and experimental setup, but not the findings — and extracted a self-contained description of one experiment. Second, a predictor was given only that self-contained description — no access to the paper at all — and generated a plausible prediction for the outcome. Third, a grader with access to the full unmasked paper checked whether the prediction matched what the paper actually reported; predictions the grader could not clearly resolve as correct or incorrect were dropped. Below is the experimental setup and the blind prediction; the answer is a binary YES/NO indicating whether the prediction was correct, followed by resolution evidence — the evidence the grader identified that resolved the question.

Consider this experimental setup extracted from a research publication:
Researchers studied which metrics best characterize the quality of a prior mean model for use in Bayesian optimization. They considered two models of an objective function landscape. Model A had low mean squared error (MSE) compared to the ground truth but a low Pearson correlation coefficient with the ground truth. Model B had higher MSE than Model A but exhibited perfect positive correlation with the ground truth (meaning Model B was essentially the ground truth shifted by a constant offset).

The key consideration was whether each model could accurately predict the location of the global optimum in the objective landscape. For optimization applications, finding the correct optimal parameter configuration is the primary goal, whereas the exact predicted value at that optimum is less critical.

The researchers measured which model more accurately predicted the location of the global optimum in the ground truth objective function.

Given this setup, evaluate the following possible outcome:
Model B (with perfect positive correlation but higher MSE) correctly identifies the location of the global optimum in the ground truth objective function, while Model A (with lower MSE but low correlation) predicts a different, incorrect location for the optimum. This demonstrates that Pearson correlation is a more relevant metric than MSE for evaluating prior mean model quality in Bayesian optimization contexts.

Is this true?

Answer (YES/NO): YES